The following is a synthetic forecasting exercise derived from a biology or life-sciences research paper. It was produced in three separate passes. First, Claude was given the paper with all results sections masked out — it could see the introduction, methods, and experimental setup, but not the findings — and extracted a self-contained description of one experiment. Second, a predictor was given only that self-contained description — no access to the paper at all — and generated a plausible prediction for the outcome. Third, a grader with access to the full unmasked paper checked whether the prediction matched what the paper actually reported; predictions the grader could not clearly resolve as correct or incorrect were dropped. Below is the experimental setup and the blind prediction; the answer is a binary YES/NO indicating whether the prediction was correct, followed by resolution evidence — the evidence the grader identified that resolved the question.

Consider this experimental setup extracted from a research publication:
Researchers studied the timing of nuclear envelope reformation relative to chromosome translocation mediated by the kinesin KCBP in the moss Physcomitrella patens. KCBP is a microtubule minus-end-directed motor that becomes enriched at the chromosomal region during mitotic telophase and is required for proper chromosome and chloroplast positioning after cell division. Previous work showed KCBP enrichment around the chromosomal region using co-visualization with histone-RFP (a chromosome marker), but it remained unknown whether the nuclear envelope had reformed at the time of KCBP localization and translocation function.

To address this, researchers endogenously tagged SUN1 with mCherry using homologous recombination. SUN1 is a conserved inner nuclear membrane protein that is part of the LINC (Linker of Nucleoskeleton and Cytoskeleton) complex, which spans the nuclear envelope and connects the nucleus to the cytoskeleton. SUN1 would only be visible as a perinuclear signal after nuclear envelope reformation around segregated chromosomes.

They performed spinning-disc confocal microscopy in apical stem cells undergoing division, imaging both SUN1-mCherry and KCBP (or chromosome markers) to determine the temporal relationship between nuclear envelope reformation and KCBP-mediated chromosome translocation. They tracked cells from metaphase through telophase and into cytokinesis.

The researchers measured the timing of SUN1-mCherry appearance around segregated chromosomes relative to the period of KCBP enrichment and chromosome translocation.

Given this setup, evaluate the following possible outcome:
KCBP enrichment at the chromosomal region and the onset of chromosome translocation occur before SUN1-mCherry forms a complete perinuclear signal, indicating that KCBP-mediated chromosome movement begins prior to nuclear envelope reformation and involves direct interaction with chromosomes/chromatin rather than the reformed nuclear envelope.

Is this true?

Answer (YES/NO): YES